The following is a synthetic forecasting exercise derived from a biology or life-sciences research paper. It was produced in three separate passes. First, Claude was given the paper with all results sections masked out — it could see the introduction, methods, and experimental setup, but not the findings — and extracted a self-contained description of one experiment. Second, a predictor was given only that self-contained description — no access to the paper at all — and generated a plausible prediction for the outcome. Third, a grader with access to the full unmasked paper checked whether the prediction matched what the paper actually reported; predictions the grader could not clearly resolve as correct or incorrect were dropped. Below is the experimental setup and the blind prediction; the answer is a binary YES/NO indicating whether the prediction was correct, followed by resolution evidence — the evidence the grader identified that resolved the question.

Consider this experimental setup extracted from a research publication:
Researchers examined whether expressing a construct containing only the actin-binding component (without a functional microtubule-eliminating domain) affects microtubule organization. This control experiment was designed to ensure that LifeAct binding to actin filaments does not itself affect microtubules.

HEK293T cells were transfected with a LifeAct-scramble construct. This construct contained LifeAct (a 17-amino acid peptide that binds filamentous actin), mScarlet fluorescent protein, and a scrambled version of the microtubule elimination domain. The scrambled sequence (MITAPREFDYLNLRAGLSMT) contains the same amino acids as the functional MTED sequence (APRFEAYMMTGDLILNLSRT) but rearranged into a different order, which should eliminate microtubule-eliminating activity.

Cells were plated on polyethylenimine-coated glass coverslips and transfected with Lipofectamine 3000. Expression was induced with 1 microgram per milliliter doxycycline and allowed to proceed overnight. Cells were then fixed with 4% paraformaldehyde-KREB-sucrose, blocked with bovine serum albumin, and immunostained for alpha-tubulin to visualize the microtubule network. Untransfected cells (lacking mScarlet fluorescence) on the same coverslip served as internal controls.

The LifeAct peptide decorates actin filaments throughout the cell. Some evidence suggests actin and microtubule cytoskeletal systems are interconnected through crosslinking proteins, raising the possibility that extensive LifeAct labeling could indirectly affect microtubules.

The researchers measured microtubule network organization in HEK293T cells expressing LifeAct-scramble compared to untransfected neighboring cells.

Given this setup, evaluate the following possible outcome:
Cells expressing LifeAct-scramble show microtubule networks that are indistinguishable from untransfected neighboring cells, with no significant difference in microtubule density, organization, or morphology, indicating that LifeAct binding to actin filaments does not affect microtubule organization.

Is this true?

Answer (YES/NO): YES